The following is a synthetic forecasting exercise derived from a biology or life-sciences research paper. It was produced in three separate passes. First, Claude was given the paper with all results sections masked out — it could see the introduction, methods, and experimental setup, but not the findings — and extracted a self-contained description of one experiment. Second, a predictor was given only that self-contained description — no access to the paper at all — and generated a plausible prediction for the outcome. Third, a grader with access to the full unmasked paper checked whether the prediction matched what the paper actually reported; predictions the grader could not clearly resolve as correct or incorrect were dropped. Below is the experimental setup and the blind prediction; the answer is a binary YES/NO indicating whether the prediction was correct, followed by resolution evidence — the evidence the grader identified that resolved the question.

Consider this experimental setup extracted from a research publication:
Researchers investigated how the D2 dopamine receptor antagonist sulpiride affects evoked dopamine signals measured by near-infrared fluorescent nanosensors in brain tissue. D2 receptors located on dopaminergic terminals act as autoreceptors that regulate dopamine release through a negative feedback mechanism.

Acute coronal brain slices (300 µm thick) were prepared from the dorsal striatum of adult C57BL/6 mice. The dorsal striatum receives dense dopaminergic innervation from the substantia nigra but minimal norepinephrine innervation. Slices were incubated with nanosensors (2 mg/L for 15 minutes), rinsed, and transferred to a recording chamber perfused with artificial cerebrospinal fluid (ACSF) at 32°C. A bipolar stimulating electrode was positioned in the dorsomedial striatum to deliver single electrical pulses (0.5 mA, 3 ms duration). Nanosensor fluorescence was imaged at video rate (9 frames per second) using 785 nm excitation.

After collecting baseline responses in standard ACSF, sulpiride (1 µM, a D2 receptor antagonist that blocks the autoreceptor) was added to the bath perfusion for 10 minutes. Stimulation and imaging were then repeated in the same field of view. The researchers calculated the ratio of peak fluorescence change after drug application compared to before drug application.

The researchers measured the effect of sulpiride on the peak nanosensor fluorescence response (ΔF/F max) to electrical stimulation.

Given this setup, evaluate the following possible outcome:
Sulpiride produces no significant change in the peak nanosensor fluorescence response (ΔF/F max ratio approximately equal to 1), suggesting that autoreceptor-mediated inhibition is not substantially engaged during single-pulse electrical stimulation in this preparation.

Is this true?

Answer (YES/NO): NO